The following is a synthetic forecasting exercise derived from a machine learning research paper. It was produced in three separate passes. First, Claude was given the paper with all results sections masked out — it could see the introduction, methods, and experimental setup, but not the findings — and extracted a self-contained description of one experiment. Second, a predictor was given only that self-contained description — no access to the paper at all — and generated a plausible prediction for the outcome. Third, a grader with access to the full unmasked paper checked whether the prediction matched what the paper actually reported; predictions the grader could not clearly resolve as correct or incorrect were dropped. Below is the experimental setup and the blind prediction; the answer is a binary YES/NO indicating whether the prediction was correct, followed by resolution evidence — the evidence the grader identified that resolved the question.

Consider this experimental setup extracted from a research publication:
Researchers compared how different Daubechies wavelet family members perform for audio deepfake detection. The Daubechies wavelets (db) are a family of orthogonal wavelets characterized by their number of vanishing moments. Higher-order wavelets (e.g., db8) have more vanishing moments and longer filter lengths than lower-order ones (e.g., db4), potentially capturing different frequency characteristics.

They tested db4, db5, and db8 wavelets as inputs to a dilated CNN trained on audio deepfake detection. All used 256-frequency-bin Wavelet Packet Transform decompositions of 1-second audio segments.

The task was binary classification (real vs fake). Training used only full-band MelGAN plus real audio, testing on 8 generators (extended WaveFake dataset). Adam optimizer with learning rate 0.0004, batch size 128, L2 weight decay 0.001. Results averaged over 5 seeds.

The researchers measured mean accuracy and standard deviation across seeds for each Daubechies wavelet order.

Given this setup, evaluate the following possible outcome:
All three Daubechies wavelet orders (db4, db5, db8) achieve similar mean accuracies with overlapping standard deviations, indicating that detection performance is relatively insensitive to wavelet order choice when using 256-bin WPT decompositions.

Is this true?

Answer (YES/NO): NO